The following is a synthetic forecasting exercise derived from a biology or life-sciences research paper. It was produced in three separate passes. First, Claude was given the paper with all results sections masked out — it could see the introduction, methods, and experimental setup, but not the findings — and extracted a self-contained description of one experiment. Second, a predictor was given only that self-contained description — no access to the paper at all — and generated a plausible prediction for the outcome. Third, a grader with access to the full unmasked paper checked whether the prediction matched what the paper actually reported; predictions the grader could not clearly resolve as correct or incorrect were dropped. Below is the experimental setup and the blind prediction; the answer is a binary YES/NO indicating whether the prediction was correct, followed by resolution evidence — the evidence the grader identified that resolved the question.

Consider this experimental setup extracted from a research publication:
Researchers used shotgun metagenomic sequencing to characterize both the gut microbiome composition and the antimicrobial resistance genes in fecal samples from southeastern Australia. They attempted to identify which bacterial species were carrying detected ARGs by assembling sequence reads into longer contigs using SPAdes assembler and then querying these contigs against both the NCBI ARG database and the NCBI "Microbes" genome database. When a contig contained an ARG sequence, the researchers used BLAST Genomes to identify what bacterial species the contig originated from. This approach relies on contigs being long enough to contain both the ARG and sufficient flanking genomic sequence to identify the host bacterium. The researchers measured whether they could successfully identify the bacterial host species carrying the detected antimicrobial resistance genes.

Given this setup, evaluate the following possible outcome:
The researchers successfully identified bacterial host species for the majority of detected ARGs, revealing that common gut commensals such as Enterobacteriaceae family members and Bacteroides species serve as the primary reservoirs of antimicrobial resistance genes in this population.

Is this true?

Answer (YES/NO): NO